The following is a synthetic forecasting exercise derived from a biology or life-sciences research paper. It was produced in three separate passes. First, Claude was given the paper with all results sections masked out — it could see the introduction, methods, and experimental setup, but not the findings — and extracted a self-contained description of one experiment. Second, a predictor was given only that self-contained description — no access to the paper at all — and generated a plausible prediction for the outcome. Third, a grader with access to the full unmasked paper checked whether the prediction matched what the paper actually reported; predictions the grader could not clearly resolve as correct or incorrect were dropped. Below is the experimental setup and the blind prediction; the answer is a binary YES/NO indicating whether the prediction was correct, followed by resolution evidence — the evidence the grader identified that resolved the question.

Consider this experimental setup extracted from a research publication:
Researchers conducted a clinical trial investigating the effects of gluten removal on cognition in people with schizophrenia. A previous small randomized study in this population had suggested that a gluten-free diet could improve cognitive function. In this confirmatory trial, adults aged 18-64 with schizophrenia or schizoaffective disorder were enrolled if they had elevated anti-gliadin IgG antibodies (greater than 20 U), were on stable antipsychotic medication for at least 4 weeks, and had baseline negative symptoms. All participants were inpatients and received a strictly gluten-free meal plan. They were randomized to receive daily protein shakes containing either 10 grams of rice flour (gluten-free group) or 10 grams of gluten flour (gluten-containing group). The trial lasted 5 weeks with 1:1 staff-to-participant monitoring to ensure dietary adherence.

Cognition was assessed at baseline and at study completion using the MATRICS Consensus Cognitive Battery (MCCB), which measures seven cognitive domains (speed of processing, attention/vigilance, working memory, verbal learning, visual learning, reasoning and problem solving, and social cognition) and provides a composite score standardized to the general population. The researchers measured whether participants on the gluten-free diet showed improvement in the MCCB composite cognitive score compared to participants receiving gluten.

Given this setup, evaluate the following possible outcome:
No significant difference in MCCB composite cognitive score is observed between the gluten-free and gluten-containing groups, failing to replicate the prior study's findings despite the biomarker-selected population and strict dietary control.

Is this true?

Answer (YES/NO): YES